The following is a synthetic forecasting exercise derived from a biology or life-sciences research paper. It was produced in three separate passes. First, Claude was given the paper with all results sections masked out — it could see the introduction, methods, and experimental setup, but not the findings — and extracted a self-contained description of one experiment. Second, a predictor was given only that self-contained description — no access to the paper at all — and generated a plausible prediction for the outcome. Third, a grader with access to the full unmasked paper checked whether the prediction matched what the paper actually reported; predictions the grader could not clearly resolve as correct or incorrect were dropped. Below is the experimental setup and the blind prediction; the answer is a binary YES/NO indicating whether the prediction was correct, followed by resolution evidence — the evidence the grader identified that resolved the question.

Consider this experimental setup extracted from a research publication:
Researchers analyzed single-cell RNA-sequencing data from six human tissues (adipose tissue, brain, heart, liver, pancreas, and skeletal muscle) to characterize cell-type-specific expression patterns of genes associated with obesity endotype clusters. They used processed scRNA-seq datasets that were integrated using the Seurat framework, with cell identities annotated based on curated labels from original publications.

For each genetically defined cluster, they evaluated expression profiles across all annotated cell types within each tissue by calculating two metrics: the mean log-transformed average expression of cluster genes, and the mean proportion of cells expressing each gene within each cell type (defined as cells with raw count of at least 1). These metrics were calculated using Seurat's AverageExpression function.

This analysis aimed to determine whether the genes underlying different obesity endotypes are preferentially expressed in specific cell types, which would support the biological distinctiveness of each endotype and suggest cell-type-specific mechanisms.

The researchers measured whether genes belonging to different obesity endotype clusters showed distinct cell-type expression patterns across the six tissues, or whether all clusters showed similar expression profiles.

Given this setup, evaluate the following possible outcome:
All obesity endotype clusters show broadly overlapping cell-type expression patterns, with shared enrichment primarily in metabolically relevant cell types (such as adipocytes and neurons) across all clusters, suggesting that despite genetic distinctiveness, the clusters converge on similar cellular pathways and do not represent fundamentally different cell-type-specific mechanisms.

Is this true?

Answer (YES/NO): NO